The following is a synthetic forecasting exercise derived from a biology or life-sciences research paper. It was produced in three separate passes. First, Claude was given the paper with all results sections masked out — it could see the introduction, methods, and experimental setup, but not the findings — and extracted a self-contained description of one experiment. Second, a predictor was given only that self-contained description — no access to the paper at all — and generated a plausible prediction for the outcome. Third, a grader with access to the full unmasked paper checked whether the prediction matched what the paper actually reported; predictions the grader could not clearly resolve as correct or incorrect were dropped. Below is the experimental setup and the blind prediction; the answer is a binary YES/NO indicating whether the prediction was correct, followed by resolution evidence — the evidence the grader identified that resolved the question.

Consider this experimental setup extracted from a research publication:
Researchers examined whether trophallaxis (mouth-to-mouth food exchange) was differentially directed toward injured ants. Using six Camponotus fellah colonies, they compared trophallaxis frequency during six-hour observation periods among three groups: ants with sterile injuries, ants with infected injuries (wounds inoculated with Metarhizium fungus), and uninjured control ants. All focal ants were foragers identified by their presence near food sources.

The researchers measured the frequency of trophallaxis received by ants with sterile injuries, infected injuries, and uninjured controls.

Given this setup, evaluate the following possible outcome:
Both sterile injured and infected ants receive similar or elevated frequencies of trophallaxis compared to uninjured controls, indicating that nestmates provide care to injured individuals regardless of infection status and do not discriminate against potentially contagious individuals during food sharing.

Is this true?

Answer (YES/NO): YES